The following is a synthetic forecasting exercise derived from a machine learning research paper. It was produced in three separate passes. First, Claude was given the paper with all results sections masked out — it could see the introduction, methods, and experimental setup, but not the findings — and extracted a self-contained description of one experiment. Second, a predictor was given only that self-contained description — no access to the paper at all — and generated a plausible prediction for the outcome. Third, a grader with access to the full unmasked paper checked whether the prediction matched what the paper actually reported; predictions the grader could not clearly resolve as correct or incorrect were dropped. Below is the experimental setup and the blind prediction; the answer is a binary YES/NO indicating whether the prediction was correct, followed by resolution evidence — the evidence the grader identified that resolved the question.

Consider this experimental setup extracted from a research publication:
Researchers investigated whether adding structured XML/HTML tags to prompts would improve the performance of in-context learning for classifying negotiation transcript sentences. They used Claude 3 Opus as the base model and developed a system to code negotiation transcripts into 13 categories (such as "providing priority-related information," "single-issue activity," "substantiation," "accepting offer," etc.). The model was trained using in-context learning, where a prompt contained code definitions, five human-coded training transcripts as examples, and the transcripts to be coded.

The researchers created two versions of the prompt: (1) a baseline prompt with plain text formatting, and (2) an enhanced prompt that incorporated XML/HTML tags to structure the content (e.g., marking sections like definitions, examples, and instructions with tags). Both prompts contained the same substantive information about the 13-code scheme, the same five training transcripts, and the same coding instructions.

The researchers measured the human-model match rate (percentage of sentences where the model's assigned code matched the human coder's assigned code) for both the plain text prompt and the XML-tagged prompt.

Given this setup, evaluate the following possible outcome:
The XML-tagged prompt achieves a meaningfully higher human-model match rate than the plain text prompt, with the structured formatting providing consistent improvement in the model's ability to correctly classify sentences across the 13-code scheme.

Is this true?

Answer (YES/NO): NO